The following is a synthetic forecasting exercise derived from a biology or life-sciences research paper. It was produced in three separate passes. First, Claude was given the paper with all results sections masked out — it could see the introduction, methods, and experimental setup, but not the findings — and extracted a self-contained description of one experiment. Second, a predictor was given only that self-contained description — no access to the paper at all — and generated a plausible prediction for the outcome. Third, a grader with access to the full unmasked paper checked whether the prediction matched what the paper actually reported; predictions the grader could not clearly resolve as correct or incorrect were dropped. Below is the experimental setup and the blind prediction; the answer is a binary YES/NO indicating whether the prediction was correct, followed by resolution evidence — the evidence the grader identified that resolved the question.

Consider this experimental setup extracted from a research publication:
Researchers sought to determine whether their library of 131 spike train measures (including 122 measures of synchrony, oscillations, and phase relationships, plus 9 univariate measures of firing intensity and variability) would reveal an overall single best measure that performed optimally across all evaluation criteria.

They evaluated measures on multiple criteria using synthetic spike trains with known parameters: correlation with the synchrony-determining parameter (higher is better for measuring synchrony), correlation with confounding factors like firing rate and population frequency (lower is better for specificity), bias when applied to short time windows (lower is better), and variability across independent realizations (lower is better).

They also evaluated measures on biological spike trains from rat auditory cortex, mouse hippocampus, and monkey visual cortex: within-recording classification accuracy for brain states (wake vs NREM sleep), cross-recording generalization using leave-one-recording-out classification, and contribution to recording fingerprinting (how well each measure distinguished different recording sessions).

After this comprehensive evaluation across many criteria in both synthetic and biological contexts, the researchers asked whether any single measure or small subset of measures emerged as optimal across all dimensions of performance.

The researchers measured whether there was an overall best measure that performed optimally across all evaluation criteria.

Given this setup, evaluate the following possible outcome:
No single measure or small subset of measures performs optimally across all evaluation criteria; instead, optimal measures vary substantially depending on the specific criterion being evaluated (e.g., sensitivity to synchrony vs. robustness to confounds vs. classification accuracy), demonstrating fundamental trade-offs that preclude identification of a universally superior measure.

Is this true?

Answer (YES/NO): YES